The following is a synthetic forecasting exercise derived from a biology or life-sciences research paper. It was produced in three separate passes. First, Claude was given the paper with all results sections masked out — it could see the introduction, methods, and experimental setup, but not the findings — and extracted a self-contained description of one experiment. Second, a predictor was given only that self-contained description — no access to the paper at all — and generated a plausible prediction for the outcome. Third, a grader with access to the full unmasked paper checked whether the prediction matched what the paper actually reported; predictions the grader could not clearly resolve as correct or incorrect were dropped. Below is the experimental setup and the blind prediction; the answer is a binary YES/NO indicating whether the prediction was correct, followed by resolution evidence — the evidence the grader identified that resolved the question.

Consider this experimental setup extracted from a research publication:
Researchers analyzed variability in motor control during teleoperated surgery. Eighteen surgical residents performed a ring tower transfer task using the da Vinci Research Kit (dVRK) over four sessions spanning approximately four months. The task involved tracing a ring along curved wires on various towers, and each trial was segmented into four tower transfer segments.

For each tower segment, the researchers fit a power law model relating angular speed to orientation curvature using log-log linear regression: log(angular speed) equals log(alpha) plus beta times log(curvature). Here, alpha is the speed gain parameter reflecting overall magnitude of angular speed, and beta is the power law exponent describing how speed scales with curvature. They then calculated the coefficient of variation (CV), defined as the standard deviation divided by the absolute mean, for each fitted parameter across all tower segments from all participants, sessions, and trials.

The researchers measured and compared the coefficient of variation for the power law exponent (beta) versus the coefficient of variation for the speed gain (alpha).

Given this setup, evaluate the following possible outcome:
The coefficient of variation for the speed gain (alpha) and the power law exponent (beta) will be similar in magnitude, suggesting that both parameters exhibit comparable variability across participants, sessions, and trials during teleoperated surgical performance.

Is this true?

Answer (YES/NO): NO